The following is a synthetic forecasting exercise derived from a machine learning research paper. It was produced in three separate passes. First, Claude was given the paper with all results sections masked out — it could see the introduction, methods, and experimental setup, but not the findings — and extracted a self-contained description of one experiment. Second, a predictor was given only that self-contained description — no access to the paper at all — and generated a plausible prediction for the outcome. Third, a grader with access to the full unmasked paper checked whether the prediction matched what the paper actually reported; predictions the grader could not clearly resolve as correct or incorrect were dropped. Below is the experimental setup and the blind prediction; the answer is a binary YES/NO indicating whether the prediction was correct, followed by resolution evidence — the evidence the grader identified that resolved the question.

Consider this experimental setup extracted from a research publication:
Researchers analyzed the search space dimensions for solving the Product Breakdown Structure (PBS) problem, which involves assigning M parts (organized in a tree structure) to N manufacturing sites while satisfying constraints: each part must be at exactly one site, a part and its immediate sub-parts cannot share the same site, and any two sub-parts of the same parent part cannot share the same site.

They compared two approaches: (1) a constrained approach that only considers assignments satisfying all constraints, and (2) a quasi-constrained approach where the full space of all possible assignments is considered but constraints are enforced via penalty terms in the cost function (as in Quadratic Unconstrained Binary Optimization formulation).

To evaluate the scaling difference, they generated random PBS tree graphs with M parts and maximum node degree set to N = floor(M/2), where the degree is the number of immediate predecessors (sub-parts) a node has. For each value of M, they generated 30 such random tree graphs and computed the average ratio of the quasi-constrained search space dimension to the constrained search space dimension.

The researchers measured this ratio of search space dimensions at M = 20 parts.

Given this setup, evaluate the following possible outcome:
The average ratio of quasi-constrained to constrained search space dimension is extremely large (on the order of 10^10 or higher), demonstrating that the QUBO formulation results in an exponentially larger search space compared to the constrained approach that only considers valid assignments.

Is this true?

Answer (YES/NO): YES